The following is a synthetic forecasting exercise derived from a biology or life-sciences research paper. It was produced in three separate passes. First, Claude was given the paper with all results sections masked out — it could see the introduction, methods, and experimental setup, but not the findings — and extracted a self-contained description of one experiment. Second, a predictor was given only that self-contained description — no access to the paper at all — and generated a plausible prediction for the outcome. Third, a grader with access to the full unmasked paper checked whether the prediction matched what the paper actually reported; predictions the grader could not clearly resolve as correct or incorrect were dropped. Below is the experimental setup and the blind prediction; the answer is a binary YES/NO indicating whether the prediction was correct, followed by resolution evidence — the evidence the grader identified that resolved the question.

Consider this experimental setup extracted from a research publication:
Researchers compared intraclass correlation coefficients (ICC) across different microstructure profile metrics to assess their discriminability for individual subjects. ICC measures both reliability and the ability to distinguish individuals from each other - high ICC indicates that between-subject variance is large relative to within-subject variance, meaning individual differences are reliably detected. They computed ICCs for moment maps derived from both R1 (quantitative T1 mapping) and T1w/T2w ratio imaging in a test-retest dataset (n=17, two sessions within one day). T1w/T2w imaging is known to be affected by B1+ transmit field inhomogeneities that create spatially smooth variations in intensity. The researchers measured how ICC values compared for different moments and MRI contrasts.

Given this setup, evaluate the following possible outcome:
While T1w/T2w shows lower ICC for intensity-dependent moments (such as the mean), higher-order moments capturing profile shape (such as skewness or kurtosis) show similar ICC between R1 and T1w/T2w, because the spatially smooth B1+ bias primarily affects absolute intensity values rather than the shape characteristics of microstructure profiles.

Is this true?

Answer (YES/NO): YES